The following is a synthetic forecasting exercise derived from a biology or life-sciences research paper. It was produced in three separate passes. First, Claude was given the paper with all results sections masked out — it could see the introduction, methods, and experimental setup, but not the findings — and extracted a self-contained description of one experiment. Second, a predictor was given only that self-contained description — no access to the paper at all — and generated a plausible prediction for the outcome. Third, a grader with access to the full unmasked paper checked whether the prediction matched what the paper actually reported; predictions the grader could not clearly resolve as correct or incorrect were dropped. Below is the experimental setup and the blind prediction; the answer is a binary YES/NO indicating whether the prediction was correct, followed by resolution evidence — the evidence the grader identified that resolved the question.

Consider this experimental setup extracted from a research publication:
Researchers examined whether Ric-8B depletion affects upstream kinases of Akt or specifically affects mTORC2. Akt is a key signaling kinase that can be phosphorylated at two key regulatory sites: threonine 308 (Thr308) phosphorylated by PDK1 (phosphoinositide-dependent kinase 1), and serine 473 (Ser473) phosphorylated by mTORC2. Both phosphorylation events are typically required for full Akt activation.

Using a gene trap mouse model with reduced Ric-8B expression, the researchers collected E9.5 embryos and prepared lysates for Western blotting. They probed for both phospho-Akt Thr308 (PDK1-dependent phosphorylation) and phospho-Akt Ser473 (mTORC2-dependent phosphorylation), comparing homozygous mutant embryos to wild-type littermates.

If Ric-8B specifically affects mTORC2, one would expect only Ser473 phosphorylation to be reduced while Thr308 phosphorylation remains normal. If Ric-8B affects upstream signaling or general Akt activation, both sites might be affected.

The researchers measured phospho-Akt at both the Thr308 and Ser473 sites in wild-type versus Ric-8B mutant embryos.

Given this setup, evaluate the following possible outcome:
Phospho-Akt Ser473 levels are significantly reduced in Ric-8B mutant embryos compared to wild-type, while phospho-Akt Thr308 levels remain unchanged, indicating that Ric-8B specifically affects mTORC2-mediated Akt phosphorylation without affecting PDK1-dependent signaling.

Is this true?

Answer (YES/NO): YES